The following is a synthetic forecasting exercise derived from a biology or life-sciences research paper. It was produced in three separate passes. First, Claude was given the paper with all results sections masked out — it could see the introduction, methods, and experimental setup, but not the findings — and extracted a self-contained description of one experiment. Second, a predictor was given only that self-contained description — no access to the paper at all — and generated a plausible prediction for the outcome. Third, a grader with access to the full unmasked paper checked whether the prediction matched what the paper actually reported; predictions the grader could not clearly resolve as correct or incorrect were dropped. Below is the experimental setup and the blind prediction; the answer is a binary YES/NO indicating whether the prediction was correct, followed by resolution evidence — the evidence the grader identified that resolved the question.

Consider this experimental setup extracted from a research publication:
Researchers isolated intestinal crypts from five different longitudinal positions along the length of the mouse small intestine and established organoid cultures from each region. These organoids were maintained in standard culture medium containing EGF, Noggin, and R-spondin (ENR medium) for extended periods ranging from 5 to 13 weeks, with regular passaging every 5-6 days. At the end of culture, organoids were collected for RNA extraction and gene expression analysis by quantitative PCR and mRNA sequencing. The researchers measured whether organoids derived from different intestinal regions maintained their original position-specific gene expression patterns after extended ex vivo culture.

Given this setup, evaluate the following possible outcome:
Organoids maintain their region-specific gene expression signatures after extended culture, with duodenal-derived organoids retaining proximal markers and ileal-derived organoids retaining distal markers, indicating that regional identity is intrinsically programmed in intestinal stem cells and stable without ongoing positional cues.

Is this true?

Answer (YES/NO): YES